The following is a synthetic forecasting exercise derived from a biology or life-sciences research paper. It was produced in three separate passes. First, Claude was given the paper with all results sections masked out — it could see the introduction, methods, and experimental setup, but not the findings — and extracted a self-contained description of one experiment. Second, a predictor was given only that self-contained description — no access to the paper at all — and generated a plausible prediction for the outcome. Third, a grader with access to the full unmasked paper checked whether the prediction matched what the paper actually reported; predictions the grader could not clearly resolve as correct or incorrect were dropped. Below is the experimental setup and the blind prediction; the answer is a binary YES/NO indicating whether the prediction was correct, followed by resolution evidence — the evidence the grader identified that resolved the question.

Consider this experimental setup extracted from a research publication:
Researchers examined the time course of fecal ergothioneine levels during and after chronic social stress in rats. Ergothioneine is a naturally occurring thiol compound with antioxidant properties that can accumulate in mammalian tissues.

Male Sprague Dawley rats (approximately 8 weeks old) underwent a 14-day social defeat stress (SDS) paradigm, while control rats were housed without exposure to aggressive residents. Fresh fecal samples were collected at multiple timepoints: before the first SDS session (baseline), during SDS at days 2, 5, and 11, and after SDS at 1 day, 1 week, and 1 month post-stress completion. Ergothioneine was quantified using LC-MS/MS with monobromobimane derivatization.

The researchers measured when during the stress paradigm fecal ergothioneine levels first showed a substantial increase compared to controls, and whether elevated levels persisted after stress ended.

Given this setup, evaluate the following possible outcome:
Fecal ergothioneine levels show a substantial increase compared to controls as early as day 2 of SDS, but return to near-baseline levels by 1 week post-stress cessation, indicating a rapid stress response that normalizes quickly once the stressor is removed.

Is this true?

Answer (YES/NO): NO